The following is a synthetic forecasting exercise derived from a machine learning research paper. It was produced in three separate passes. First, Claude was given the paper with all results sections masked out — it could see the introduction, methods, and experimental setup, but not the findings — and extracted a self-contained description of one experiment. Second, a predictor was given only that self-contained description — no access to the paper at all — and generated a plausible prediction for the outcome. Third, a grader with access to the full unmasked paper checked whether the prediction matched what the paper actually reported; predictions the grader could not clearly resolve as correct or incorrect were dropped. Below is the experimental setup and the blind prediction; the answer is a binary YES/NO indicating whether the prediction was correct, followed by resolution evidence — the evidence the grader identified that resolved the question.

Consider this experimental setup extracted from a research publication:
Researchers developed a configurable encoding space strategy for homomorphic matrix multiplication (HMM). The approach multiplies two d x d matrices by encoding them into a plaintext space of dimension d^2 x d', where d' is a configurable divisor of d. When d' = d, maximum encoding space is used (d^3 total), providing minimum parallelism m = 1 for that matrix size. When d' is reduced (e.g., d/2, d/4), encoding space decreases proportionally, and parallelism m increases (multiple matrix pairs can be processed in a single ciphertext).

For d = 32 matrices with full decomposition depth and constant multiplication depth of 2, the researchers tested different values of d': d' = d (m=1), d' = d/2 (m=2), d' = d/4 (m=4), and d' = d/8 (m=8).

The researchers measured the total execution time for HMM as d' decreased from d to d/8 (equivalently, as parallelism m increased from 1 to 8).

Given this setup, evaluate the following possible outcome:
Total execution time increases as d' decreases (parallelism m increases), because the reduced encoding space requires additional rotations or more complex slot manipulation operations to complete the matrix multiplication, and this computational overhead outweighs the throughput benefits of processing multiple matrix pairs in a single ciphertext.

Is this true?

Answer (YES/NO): YES